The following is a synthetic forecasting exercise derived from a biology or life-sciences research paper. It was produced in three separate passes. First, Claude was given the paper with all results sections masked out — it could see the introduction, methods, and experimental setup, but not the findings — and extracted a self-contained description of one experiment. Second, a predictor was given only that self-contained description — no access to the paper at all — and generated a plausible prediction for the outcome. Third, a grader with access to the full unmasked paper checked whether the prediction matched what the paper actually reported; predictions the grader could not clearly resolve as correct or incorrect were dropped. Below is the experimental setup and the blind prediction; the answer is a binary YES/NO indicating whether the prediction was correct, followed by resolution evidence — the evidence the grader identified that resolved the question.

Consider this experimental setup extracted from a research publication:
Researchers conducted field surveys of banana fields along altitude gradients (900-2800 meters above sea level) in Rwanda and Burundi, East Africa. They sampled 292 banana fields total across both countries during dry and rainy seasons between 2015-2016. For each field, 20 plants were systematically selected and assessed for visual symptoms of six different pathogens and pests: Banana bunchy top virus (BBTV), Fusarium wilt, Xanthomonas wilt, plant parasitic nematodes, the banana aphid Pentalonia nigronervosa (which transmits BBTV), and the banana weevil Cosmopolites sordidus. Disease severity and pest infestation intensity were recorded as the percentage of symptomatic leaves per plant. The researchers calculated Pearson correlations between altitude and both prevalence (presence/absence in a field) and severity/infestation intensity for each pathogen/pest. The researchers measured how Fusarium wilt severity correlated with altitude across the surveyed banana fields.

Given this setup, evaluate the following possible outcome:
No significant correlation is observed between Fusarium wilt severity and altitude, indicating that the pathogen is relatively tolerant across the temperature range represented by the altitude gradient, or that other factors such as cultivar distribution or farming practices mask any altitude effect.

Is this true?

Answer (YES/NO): NO